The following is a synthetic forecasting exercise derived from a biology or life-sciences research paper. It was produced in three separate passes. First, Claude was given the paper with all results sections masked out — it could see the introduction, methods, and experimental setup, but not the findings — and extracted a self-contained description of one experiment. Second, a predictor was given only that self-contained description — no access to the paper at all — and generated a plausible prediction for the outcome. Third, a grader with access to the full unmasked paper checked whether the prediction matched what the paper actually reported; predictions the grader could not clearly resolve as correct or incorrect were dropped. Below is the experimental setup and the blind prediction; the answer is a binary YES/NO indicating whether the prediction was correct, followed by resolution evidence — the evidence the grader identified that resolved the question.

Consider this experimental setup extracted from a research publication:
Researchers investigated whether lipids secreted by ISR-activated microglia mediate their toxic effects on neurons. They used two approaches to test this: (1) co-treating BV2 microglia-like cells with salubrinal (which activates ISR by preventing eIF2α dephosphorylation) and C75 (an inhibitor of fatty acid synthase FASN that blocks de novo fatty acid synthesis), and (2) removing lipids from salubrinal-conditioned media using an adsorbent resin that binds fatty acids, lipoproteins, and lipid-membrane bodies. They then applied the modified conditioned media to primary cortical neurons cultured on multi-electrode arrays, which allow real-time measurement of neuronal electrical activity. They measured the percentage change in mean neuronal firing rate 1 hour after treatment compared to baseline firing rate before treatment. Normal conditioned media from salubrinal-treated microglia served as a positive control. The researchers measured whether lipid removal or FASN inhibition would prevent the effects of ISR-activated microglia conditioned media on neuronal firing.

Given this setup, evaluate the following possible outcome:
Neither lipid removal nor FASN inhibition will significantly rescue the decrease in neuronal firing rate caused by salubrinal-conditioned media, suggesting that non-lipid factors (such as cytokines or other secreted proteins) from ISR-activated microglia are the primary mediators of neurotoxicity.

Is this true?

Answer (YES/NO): NO